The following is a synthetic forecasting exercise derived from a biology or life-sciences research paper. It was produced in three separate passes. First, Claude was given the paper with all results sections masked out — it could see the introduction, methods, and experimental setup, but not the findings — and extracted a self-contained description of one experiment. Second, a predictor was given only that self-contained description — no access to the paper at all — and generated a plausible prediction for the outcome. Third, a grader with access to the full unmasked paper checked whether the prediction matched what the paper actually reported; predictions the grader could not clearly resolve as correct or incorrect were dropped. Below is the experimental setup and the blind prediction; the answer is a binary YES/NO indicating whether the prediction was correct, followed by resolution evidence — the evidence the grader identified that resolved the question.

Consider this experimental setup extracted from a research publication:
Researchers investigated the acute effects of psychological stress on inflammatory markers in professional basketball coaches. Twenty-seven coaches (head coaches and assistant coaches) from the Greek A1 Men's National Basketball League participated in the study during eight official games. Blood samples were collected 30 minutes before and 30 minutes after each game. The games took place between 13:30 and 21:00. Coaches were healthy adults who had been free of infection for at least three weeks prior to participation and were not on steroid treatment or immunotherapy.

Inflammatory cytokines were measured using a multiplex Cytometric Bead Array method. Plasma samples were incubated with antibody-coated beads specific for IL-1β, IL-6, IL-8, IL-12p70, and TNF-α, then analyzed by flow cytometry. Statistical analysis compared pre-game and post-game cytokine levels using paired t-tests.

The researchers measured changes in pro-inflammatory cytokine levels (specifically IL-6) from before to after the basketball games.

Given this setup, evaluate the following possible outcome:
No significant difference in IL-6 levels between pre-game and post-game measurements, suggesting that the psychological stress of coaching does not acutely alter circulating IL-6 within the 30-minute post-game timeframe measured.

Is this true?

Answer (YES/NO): YES